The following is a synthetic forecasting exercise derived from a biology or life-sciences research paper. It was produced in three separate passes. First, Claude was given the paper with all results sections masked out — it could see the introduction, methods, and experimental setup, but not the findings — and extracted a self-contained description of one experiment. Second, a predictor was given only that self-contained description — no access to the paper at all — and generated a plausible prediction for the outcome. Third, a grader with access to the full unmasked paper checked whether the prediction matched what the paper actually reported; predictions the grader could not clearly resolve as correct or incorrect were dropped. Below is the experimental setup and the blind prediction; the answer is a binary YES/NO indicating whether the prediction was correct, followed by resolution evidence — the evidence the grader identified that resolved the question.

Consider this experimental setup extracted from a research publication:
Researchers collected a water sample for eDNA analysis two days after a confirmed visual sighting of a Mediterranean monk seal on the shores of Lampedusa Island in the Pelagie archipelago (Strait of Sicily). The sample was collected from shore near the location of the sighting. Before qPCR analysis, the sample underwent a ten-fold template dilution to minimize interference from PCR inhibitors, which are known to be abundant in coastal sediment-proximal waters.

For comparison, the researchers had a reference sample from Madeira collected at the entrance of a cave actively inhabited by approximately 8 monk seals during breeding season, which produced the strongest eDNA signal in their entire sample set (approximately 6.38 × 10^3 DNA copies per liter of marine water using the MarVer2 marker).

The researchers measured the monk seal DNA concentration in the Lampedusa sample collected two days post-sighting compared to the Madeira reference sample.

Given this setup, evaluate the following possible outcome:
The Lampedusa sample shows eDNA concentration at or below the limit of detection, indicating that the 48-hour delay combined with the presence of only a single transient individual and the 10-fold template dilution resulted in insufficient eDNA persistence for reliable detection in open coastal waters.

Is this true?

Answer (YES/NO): NO